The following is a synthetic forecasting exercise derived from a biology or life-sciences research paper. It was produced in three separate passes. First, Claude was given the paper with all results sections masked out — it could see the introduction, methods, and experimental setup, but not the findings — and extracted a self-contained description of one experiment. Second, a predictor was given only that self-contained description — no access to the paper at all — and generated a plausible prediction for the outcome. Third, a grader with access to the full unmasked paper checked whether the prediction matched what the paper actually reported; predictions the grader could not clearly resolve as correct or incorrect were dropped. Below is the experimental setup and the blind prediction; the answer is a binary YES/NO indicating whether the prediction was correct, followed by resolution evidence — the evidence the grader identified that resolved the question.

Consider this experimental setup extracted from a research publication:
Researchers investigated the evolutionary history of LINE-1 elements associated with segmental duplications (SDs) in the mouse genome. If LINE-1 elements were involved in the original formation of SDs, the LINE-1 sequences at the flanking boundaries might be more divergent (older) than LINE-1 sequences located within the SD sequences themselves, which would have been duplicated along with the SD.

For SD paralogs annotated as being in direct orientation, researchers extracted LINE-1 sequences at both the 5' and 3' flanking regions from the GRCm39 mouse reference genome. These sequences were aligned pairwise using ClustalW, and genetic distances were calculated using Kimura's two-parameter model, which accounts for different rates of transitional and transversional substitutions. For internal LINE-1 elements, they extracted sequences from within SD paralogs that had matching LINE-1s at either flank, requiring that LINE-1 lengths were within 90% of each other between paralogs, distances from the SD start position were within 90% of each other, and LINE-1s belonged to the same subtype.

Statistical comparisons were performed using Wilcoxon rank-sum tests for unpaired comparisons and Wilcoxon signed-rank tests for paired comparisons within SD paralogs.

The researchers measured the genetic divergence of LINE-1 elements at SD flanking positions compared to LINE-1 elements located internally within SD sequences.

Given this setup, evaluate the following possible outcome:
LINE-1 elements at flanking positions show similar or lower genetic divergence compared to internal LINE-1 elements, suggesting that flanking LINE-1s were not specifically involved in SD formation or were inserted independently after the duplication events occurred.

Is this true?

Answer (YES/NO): NO